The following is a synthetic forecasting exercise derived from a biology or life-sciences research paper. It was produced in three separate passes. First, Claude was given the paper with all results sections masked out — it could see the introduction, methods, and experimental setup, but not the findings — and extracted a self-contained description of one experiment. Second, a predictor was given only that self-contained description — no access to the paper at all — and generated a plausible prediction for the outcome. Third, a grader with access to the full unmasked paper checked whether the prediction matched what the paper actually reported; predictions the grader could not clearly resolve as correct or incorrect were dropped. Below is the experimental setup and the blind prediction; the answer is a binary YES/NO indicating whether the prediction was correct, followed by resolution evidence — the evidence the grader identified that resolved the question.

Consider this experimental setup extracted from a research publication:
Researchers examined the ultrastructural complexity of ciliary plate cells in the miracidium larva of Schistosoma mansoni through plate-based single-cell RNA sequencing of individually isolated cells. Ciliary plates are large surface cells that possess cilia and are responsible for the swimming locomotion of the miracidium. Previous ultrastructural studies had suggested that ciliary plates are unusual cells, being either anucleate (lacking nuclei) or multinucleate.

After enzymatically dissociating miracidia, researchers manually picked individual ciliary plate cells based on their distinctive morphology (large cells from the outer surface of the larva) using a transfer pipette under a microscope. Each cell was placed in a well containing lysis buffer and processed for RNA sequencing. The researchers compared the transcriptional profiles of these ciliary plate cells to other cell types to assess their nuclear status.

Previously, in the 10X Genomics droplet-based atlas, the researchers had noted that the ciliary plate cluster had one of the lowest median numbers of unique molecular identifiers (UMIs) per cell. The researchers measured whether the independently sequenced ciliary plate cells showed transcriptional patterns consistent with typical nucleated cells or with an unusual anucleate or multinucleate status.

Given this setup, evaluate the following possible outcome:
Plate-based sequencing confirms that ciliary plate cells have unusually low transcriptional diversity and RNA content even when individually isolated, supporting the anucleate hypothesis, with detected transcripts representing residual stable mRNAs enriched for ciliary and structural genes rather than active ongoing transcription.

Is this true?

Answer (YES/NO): NO